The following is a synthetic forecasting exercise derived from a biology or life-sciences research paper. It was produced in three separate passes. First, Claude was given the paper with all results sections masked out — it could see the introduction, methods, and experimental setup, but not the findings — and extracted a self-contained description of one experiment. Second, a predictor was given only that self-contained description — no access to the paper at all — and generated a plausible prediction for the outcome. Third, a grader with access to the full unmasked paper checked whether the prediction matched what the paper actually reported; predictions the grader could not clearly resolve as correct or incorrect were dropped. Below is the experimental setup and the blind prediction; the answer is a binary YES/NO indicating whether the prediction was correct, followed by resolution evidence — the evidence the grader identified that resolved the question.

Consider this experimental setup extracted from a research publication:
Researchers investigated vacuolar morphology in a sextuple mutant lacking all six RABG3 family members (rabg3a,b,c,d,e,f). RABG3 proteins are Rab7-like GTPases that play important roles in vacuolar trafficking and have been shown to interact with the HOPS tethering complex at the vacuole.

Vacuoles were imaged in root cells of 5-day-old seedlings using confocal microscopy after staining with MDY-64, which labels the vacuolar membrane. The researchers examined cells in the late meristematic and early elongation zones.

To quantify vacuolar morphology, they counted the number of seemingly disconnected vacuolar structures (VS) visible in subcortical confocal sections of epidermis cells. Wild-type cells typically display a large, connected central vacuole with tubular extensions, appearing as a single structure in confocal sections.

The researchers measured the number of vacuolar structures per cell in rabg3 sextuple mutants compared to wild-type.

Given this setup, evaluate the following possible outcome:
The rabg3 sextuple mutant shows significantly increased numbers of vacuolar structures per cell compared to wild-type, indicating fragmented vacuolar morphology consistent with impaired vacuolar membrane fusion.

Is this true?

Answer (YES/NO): YES